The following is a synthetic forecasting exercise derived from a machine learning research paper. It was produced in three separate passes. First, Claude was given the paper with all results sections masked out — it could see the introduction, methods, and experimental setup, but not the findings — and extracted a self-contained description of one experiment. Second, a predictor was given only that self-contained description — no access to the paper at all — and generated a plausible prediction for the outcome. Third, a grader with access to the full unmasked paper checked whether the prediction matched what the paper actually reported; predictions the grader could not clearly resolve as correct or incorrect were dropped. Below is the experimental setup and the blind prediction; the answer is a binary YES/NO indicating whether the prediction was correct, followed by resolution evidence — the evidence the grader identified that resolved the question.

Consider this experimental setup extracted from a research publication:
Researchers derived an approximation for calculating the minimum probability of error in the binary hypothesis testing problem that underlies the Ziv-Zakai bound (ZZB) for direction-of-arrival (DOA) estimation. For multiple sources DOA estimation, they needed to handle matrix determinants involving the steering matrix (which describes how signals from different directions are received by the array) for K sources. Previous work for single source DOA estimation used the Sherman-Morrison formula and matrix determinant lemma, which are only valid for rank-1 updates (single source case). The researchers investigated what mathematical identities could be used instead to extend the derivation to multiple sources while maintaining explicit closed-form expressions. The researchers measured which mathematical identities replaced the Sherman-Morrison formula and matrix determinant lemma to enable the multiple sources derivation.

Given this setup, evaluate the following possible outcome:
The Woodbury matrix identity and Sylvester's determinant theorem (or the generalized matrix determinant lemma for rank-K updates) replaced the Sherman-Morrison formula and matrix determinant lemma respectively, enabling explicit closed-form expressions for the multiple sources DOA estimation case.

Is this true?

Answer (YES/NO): YES